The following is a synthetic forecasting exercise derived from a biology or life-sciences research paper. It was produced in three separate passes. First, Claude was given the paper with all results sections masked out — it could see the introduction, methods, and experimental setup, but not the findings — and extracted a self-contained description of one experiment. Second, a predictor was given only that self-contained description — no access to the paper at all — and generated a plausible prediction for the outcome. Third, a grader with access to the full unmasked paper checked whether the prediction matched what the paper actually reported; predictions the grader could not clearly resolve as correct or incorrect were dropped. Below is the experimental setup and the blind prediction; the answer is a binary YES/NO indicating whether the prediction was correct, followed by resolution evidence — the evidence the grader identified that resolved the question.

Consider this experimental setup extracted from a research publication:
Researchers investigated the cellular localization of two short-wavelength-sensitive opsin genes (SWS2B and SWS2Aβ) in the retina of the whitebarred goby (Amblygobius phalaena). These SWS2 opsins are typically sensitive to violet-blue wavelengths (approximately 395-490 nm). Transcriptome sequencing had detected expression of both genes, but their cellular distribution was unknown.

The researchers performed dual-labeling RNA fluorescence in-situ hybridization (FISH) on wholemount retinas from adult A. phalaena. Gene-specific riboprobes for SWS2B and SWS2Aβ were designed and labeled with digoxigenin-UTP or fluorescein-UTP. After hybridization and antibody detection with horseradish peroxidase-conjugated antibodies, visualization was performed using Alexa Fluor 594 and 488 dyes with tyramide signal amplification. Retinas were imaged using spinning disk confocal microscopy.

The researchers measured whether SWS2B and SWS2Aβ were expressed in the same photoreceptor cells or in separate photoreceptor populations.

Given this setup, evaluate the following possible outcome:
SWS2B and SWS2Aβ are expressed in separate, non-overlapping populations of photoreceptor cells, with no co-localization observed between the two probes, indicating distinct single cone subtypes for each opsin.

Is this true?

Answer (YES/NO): NO